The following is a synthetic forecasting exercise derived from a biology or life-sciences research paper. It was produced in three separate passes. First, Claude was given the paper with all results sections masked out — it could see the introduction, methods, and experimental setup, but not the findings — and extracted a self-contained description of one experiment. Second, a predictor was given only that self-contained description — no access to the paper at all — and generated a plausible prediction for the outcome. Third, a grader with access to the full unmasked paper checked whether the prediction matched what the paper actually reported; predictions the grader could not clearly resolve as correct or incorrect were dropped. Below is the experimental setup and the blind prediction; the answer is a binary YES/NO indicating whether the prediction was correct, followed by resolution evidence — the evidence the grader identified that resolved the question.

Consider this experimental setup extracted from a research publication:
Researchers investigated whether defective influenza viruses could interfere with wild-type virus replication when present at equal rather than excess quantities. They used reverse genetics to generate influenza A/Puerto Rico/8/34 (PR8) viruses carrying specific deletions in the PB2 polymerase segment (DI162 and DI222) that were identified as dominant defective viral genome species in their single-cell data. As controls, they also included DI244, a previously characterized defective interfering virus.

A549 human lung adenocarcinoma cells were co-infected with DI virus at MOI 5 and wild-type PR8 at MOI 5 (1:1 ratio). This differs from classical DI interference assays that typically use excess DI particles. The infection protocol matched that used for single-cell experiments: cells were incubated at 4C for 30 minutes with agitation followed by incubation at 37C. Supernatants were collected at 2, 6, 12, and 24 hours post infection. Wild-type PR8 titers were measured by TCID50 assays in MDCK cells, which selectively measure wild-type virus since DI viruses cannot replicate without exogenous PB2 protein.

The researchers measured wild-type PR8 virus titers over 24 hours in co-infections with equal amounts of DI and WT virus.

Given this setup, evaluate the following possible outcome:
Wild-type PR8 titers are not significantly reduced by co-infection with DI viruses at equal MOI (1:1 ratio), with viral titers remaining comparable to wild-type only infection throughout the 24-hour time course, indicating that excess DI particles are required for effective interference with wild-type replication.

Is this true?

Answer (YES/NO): NO